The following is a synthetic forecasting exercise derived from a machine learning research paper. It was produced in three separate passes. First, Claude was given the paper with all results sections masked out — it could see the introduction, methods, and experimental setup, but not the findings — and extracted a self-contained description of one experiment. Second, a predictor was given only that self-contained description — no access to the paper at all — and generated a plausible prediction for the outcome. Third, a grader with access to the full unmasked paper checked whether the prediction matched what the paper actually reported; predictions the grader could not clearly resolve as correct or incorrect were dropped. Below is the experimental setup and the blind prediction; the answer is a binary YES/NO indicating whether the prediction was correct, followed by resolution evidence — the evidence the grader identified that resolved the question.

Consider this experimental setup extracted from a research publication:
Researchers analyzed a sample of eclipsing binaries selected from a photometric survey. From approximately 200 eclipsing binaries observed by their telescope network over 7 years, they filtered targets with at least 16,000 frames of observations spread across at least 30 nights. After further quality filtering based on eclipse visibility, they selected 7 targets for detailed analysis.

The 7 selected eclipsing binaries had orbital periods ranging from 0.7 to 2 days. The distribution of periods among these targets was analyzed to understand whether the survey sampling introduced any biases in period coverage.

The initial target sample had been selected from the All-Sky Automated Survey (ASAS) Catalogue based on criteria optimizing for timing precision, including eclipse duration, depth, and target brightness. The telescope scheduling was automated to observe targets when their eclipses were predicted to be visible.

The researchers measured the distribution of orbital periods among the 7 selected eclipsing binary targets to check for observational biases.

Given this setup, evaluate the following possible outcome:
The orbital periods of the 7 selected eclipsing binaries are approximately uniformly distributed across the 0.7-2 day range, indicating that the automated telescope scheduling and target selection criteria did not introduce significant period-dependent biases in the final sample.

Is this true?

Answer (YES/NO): NO